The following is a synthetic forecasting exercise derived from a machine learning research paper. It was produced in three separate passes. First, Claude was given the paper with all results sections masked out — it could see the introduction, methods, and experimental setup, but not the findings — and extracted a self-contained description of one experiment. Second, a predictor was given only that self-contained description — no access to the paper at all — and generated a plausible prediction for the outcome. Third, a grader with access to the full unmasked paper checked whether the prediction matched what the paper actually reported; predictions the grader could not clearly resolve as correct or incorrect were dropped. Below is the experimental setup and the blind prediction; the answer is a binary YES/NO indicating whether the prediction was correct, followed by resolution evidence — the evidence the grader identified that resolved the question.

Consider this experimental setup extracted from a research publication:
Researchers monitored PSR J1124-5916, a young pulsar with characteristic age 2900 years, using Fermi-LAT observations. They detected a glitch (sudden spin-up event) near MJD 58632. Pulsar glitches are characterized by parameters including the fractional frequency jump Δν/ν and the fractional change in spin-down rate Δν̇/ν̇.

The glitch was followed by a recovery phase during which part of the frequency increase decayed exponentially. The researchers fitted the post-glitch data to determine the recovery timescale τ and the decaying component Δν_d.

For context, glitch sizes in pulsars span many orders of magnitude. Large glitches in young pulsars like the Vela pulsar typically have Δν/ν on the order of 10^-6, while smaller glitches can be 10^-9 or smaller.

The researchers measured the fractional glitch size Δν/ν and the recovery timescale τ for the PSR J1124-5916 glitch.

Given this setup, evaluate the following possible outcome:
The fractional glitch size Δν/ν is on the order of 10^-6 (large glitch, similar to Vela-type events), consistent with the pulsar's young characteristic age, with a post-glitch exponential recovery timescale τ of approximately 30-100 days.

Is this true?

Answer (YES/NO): NO